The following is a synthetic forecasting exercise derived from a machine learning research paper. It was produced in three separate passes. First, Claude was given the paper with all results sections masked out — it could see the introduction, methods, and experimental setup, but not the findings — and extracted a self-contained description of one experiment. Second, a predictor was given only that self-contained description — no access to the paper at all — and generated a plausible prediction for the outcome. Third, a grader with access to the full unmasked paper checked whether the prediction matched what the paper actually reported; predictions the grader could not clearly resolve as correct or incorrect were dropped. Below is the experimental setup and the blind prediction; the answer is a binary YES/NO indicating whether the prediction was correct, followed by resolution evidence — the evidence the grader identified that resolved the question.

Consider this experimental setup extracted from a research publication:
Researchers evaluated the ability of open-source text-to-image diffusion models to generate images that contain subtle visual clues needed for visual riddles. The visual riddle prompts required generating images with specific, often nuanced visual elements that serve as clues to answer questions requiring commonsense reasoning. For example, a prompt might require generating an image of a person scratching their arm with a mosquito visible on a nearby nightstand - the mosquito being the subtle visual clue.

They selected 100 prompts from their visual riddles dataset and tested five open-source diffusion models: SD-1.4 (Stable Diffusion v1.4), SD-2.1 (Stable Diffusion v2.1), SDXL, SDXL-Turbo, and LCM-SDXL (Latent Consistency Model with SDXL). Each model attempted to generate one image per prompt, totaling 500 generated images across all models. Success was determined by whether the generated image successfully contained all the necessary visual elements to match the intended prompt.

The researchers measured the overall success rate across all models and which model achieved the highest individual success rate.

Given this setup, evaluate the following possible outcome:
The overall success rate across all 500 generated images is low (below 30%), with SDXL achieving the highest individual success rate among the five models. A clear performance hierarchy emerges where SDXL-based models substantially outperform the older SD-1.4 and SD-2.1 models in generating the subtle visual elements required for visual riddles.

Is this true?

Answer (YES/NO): NO